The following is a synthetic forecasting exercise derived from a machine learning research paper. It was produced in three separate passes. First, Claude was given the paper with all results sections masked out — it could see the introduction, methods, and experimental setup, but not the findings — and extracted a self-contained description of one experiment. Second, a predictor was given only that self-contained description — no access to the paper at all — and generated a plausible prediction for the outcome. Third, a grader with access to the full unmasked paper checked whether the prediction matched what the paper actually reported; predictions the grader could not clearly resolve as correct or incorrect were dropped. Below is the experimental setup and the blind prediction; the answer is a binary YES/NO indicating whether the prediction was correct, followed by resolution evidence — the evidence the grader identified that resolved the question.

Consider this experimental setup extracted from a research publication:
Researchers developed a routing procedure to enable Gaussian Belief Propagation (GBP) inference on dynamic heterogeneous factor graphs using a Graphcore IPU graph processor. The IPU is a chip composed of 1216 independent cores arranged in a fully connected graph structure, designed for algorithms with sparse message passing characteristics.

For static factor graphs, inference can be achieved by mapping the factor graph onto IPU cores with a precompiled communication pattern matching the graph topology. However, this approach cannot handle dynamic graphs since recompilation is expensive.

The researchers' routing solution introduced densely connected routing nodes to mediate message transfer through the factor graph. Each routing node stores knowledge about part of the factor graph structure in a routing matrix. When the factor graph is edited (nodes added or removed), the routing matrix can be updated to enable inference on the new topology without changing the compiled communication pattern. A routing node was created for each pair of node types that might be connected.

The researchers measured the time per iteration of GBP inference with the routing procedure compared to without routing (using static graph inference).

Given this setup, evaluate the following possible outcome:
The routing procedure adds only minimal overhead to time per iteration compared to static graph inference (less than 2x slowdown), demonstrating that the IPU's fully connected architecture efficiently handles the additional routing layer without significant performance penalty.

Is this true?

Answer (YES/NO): NO